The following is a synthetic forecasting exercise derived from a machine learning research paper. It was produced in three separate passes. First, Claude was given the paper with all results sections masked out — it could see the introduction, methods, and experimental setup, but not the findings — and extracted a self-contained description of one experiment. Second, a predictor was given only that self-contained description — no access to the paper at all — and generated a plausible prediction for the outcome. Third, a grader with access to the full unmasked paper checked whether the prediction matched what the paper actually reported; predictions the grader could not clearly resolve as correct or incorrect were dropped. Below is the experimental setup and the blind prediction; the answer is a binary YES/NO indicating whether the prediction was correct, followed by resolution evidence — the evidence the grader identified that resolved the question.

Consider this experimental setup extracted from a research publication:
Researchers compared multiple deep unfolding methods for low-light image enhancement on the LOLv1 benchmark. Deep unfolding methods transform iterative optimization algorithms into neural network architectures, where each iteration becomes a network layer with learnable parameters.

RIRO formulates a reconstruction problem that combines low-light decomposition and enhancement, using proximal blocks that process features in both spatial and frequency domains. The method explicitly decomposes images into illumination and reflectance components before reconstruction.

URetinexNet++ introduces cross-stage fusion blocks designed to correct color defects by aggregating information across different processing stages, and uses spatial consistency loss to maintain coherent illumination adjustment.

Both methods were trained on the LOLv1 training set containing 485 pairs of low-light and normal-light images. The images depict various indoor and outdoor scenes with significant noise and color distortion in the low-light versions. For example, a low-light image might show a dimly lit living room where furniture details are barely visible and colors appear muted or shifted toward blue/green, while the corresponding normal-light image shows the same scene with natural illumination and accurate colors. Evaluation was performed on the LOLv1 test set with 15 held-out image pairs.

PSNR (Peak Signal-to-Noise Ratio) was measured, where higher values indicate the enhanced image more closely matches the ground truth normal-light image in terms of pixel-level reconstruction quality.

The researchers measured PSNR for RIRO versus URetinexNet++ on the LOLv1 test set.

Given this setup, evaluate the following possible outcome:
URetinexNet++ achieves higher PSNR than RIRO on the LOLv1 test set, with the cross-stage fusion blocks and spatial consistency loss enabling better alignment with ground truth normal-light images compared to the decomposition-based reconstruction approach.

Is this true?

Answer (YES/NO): NO